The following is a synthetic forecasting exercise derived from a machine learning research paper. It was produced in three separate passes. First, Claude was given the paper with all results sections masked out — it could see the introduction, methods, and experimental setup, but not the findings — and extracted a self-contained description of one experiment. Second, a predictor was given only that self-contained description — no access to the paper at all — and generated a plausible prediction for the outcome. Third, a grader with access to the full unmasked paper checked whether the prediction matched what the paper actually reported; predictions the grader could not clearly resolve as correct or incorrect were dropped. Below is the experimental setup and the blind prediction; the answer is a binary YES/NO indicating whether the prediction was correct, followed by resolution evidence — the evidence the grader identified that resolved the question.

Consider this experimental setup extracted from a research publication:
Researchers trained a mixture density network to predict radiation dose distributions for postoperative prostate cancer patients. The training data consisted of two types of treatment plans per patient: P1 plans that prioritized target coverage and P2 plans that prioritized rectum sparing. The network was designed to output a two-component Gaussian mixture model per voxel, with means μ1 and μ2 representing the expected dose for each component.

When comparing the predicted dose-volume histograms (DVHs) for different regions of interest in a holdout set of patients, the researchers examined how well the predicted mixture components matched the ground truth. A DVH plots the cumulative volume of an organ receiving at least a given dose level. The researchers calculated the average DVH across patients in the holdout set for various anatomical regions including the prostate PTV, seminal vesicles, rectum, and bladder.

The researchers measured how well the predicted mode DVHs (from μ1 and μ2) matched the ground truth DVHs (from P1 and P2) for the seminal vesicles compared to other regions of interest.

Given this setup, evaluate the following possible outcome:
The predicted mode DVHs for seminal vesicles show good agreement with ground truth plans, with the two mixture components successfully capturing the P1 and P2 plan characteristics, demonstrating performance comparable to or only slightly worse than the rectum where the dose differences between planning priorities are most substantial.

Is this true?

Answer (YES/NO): NO